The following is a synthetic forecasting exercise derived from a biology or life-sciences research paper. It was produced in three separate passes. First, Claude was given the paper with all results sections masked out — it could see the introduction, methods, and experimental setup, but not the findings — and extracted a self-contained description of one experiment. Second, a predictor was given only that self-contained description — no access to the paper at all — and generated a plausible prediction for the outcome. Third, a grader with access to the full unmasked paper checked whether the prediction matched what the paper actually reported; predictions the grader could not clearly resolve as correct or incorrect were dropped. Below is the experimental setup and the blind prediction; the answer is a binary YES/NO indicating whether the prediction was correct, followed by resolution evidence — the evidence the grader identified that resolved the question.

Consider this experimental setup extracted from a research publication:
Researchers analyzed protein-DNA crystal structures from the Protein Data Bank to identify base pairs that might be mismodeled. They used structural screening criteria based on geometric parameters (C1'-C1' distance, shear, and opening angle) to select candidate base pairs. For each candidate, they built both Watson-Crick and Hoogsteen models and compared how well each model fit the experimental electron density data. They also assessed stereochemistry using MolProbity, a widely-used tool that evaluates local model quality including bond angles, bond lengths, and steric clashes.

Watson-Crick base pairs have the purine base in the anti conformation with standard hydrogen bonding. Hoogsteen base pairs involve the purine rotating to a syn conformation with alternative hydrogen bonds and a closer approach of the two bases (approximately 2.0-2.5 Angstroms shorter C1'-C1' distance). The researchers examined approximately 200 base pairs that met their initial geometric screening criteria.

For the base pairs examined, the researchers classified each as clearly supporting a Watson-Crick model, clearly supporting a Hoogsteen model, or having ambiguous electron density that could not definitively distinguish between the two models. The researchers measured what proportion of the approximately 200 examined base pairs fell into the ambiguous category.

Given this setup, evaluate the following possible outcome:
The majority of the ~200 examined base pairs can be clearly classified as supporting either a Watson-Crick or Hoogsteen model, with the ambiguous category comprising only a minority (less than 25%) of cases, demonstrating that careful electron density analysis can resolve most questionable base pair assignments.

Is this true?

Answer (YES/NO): NO